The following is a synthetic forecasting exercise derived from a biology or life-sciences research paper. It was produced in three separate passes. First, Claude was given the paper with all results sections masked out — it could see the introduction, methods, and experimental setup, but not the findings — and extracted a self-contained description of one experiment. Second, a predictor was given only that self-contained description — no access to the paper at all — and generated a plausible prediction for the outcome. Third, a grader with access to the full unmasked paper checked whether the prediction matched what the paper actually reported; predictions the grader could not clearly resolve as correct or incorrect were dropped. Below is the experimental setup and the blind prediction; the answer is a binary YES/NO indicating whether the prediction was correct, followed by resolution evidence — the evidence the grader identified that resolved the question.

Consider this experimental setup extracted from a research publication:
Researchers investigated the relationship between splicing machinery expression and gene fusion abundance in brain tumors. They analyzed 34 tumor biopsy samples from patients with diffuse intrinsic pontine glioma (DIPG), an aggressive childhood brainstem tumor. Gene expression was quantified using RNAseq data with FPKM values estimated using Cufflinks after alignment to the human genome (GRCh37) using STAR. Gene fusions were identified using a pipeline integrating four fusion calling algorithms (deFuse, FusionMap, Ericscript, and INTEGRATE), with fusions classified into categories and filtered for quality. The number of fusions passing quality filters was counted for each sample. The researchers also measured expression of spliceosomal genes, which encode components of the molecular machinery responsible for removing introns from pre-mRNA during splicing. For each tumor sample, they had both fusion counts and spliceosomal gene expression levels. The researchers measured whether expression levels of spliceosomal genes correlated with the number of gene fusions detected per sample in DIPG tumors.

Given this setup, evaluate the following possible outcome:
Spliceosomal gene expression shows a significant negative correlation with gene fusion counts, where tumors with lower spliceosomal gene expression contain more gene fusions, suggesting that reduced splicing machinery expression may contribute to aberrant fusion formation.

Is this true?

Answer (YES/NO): NO